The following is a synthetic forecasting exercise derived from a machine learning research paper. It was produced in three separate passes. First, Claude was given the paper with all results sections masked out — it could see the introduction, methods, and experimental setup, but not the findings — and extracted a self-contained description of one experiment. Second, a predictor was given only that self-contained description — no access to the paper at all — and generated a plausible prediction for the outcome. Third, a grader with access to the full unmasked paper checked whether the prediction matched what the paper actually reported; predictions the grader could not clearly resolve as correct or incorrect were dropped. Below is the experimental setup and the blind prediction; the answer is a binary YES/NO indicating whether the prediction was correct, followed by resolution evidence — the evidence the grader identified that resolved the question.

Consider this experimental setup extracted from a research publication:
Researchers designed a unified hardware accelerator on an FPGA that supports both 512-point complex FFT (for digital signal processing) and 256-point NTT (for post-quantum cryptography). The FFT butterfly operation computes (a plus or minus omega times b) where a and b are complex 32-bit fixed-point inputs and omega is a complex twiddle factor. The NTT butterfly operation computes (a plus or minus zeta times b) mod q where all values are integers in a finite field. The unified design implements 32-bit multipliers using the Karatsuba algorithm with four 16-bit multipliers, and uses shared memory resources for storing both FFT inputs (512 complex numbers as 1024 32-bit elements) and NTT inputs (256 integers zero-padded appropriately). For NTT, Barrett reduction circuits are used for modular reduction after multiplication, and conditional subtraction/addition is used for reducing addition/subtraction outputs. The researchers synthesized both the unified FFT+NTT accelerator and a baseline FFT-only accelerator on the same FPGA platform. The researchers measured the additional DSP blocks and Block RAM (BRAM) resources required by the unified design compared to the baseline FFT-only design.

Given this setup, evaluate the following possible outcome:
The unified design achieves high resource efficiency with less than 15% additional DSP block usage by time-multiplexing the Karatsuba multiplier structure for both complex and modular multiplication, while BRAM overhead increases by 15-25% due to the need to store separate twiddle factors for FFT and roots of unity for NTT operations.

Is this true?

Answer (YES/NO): NO